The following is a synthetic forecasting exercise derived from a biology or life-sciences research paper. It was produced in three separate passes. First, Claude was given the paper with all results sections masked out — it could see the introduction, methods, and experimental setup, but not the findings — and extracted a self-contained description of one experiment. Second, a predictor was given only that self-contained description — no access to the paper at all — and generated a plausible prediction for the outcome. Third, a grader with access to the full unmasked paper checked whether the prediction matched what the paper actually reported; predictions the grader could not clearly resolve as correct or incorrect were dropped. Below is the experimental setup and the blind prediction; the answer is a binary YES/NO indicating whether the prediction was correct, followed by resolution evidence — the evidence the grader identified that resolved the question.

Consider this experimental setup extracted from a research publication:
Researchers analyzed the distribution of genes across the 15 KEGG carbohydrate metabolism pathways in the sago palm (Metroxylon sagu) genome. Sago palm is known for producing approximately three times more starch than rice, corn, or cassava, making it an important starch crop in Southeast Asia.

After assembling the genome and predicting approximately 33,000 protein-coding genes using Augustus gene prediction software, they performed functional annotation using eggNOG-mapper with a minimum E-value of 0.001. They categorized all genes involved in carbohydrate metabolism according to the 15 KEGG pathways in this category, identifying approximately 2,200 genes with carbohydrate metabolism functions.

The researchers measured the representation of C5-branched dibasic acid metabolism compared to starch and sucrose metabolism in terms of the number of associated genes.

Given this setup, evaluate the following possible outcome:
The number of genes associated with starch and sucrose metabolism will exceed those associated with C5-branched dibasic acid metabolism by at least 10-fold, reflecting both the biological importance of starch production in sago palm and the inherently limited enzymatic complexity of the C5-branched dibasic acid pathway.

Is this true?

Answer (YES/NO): YES